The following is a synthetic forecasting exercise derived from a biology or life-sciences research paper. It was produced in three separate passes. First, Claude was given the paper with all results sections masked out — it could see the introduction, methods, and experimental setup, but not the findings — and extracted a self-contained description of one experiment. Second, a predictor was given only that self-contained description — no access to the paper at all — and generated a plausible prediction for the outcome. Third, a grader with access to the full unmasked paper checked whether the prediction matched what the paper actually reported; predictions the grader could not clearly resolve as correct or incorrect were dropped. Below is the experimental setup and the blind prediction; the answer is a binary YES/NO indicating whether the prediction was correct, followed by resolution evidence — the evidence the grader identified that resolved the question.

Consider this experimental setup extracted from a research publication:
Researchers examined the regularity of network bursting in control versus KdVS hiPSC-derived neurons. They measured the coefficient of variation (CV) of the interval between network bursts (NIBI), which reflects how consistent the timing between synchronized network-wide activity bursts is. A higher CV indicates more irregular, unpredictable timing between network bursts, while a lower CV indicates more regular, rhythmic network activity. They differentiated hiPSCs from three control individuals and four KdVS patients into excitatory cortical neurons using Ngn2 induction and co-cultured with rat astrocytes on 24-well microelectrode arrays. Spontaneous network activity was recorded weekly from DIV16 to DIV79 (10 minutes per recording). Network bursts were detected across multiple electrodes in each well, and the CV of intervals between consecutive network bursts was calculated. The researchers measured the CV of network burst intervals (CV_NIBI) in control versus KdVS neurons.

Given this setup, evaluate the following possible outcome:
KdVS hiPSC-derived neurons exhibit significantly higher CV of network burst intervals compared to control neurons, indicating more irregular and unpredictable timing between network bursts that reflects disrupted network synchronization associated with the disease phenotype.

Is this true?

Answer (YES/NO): YES